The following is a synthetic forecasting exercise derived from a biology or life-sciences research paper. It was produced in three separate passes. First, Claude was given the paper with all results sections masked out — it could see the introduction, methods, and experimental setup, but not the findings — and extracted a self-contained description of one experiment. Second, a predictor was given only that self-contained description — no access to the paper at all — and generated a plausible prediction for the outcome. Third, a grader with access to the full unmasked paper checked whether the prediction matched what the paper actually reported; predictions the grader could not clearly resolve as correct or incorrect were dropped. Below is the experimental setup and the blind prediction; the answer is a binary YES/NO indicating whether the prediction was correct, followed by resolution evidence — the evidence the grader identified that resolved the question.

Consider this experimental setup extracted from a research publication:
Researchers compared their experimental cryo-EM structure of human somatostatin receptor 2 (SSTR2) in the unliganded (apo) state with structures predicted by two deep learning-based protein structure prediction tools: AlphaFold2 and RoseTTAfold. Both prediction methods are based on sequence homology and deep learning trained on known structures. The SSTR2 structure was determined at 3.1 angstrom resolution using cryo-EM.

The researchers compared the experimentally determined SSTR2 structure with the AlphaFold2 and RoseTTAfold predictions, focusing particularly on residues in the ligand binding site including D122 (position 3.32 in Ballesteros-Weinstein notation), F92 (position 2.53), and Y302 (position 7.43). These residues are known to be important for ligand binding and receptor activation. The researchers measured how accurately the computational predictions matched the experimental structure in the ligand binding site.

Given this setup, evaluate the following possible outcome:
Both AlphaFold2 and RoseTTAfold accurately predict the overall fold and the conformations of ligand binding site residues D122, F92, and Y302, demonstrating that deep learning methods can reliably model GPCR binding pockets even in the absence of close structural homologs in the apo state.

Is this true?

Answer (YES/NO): NO